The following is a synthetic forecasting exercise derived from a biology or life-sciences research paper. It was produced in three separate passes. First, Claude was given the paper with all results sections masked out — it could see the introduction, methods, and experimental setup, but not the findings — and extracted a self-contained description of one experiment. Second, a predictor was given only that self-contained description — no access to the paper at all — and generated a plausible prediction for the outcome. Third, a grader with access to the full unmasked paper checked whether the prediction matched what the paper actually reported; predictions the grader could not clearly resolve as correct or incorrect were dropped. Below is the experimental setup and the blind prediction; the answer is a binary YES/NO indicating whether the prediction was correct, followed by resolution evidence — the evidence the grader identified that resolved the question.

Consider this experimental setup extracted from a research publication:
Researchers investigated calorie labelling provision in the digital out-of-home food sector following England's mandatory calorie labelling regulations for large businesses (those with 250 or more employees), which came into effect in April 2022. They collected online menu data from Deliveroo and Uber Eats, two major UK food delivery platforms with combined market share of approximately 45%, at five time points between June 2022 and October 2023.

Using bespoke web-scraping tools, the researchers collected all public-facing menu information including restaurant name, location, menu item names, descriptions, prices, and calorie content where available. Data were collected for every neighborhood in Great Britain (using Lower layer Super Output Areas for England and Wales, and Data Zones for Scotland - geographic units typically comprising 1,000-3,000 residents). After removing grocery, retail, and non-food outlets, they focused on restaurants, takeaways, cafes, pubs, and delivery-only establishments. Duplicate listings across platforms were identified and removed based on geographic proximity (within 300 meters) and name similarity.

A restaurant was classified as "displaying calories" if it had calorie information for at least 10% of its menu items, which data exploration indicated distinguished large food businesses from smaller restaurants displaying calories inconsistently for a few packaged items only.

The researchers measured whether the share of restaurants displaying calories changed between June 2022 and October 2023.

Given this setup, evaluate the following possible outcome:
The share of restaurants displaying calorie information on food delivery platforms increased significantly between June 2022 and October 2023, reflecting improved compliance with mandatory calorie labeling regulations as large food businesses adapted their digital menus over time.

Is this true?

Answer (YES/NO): NO